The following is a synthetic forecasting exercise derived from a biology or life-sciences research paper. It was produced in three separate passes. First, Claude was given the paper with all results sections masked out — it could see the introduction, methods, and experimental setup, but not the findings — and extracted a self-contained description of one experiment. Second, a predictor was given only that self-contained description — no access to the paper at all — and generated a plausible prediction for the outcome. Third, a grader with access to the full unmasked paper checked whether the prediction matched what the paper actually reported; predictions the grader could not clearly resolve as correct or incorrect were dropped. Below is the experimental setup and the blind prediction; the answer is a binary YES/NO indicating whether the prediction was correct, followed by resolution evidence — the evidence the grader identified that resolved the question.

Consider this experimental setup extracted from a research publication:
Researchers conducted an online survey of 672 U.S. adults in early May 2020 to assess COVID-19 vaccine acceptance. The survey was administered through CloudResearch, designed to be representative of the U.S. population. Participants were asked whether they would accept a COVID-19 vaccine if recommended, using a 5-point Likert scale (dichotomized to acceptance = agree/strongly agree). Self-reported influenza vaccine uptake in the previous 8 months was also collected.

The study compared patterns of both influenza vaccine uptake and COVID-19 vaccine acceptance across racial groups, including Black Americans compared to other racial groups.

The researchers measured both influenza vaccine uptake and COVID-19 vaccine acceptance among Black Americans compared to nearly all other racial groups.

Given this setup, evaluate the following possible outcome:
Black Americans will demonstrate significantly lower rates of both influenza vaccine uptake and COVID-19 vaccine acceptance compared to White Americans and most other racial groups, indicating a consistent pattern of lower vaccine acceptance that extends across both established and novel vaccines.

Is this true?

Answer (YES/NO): YES